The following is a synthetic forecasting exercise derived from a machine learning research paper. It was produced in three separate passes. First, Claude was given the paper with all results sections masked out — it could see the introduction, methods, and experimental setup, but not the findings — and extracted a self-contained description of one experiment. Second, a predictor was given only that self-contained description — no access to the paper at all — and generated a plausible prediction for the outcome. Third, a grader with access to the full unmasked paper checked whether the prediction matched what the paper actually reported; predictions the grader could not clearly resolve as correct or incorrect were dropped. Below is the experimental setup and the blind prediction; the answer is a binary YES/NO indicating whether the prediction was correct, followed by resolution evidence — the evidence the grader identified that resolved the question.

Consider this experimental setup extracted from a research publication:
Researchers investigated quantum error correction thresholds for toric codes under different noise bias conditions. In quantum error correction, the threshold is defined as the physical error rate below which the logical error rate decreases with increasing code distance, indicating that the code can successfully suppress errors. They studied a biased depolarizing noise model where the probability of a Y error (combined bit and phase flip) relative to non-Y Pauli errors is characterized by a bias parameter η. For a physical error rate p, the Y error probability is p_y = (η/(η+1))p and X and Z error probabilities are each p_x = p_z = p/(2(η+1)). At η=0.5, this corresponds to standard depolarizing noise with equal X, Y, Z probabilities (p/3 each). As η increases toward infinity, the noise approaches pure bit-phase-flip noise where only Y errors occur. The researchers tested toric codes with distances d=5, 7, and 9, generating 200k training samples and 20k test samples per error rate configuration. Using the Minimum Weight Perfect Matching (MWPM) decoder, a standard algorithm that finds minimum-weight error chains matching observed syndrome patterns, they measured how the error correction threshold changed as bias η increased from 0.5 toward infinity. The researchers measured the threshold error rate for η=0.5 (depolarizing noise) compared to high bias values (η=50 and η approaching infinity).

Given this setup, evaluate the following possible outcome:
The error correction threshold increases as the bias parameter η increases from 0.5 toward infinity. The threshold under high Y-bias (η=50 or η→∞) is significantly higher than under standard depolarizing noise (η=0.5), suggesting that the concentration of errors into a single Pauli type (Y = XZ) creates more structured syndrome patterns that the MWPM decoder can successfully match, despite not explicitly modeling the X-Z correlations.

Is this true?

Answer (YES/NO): NO